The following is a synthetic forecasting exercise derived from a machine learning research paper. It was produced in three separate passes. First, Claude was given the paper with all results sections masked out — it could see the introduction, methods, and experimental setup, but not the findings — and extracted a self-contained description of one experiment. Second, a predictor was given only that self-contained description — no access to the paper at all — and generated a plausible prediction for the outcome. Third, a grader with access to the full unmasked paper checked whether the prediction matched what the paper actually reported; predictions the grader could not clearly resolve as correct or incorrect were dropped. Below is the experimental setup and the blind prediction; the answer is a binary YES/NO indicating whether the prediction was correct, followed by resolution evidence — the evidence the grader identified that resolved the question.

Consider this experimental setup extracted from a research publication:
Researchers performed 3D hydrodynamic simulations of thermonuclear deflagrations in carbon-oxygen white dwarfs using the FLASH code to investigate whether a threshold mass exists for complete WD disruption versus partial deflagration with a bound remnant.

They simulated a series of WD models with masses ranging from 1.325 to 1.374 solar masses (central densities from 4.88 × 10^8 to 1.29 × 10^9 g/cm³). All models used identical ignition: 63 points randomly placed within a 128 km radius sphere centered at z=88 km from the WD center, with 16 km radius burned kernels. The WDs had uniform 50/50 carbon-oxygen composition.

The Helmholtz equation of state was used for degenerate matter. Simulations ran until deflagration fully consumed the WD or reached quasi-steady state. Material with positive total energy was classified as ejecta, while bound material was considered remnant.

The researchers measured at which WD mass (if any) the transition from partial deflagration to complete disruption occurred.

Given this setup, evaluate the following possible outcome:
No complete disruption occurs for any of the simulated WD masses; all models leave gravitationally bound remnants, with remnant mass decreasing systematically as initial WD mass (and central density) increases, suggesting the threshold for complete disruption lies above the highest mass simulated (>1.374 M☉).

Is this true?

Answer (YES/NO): NO